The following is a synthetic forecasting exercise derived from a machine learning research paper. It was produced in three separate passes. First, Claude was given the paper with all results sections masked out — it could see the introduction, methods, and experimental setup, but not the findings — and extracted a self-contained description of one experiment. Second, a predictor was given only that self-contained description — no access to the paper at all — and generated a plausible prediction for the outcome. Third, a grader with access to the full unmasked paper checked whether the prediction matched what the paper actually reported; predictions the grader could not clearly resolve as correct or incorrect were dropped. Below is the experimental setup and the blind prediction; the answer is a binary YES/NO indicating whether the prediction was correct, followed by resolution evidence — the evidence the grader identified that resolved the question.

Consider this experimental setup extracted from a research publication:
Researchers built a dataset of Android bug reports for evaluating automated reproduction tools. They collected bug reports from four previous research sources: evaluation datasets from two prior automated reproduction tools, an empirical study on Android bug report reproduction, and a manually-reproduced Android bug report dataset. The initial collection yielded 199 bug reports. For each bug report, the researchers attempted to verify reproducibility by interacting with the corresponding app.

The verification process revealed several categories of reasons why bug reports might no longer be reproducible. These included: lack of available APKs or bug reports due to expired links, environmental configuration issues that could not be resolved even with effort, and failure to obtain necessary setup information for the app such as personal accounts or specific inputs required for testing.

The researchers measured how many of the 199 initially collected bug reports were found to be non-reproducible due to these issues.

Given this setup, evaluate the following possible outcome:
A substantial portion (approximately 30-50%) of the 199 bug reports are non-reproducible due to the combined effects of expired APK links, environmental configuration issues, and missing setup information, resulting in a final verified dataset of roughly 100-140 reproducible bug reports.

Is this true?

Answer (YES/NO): NO